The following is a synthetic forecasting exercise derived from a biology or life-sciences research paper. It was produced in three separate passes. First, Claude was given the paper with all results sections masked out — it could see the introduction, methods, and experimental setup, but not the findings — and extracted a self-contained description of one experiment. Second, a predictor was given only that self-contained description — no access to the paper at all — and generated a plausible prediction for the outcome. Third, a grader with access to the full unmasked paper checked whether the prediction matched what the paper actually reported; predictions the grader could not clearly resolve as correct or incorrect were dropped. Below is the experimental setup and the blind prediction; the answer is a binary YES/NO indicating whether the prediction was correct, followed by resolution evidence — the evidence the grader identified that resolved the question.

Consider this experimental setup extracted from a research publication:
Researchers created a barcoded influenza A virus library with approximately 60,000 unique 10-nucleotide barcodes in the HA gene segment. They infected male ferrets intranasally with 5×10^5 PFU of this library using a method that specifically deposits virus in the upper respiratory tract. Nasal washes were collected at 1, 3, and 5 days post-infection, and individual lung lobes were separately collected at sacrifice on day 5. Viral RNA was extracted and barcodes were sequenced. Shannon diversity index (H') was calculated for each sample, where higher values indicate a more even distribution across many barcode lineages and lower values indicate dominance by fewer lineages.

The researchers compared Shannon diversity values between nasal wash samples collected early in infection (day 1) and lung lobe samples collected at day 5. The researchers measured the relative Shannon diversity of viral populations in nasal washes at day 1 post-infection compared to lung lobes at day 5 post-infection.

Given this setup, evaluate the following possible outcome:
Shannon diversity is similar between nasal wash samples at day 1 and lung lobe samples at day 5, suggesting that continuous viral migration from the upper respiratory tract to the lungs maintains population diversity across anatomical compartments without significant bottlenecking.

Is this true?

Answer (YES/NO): NO